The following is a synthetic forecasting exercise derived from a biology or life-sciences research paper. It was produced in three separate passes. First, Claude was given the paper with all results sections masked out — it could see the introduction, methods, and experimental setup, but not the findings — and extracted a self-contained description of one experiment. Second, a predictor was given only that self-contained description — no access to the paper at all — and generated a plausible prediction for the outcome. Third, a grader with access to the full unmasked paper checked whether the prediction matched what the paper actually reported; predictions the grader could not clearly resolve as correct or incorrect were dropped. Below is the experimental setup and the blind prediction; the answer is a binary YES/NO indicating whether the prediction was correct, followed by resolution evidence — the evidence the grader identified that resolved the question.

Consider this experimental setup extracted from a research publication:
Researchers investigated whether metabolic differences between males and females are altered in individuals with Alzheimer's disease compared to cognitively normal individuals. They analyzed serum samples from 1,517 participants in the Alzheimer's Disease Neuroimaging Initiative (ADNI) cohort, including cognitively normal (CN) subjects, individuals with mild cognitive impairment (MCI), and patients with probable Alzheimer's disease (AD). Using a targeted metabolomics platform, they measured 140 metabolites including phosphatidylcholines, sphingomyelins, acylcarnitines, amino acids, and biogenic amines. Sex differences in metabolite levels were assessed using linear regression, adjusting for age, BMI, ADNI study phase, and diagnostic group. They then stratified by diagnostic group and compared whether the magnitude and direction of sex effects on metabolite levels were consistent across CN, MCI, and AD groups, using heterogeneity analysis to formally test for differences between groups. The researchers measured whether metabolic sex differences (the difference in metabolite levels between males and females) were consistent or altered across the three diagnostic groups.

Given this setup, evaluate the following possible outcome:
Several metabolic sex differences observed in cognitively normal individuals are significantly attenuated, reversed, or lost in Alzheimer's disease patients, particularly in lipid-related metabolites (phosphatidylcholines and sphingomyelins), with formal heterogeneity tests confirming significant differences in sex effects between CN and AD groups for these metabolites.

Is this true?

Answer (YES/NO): NO